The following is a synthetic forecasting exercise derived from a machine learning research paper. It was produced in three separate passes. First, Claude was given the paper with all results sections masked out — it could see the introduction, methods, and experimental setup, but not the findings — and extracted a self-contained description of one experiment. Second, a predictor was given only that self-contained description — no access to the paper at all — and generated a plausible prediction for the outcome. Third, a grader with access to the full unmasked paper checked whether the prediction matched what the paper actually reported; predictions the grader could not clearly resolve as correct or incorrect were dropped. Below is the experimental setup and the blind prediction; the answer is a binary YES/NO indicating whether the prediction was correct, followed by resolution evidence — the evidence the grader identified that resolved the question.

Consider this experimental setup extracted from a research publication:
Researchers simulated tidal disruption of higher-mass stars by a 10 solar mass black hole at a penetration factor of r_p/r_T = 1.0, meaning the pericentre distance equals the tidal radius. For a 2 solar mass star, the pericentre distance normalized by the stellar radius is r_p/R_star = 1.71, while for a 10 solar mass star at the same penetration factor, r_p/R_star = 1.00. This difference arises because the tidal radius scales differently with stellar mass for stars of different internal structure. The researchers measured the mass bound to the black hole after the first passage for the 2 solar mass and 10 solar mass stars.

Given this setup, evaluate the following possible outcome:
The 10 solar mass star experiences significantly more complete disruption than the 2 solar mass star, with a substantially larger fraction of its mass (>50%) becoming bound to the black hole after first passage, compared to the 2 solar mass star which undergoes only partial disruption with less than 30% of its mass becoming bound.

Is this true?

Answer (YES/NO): NO